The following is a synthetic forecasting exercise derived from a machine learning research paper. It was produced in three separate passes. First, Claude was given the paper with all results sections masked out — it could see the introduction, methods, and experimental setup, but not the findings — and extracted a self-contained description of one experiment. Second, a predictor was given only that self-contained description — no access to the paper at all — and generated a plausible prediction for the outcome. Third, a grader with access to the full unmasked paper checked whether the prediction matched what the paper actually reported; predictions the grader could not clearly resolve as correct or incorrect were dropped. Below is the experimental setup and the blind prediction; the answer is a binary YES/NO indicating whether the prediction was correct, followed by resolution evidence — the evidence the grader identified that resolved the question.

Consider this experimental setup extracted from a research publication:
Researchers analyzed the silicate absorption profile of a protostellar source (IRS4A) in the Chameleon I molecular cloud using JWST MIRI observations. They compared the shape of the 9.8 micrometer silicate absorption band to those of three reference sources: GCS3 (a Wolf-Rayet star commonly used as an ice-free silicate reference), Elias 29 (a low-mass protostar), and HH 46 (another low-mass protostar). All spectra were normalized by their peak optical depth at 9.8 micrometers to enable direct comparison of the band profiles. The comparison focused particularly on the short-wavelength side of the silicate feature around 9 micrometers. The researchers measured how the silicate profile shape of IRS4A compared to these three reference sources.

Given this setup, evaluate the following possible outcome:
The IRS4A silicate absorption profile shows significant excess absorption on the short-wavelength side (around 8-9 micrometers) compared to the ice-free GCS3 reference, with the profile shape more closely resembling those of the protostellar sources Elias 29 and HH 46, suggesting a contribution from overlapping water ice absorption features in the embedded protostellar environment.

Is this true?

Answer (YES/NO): NO